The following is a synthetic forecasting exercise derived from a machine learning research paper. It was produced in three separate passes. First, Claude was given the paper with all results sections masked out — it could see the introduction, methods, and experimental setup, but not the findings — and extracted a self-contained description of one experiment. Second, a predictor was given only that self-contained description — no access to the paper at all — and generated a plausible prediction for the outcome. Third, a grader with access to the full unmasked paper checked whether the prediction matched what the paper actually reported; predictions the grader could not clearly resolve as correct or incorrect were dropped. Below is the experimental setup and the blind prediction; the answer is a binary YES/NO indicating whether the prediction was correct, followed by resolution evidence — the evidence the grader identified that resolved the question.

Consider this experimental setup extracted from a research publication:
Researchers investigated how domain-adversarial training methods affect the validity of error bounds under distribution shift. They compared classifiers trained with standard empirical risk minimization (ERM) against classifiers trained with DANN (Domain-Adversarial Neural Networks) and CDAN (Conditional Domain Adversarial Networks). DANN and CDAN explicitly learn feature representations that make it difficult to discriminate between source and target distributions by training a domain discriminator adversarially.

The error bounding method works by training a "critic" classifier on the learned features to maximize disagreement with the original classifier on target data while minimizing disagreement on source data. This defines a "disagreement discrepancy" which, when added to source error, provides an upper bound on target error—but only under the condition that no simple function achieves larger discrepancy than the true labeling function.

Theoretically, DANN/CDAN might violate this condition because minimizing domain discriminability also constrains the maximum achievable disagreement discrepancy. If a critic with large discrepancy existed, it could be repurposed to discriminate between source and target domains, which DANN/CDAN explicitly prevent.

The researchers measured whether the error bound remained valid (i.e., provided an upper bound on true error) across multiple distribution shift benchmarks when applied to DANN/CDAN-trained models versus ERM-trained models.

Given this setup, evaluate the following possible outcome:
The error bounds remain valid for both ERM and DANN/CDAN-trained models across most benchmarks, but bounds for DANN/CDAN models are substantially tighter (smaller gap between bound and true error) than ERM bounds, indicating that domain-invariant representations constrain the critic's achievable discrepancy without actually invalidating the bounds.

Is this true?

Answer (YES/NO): NO